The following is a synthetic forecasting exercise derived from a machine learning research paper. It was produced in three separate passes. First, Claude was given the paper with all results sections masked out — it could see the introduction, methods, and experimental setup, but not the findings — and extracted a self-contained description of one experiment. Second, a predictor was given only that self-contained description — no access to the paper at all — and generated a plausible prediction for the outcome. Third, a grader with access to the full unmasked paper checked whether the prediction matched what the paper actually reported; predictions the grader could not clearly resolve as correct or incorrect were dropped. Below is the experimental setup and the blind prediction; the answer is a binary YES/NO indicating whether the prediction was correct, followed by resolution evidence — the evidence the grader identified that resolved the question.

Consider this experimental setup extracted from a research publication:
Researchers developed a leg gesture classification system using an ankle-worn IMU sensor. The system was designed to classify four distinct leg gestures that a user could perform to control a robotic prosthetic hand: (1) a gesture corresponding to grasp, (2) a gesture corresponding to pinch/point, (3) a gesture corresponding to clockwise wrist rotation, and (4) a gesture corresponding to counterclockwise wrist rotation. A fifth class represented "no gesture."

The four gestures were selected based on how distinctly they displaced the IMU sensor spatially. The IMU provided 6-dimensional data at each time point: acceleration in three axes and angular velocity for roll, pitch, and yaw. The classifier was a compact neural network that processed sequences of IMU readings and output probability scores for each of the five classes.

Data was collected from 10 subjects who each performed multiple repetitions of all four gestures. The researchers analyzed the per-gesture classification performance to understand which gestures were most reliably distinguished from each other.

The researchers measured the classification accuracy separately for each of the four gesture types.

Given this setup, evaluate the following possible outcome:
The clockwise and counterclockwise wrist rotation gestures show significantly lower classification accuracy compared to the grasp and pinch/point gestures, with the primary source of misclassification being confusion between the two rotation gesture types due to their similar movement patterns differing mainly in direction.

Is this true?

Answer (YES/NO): NO